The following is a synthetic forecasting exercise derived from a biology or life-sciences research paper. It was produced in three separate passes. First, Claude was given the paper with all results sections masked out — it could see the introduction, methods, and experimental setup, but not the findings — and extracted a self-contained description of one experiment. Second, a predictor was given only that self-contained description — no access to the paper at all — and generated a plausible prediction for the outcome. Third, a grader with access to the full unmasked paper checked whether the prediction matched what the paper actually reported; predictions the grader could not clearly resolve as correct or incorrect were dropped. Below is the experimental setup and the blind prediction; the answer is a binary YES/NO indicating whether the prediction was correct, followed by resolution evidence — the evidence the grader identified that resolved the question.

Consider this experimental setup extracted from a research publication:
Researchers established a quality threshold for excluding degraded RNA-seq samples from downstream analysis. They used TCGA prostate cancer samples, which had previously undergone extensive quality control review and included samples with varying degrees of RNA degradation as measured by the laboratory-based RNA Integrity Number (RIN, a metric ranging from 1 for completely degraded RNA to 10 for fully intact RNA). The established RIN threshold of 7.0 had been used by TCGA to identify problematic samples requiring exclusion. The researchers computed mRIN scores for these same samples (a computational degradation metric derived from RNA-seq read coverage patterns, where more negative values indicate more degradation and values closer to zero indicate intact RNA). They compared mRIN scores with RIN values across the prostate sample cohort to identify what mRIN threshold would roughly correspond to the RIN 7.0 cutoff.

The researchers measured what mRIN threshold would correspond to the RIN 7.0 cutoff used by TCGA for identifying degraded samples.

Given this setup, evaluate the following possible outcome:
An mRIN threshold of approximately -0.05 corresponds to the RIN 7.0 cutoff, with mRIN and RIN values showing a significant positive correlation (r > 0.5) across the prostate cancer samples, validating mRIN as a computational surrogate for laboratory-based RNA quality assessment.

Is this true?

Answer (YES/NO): NO